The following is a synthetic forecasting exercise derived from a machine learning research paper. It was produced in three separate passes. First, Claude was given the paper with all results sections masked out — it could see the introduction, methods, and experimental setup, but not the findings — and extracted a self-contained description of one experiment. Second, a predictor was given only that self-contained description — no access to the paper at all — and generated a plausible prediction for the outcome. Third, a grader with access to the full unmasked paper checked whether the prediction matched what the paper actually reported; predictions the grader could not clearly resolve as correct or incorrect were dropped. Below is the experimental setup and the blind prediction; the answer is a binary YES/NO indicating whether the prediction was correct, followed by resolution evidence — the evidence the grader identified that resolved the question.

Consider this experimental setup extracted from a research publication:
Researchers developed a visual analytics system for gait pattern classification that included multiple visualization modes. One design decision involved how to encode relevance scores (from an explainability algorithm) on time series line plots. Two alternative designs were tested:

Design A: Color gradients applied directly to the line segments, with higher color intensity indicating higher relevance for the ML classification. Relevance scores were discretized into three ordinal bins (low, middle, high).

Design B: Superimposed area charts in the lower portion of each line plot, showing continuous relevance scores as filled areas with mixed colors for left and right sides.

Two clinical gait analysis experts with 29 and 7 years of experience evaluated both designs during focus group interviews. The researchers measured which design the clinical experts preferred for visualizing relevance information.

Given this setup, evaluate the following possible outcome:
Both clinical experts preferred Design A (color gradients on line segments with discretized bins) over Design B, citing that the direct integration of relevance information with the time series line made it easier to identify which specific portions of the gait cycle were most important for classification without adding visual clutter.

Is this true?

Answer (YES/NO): NO